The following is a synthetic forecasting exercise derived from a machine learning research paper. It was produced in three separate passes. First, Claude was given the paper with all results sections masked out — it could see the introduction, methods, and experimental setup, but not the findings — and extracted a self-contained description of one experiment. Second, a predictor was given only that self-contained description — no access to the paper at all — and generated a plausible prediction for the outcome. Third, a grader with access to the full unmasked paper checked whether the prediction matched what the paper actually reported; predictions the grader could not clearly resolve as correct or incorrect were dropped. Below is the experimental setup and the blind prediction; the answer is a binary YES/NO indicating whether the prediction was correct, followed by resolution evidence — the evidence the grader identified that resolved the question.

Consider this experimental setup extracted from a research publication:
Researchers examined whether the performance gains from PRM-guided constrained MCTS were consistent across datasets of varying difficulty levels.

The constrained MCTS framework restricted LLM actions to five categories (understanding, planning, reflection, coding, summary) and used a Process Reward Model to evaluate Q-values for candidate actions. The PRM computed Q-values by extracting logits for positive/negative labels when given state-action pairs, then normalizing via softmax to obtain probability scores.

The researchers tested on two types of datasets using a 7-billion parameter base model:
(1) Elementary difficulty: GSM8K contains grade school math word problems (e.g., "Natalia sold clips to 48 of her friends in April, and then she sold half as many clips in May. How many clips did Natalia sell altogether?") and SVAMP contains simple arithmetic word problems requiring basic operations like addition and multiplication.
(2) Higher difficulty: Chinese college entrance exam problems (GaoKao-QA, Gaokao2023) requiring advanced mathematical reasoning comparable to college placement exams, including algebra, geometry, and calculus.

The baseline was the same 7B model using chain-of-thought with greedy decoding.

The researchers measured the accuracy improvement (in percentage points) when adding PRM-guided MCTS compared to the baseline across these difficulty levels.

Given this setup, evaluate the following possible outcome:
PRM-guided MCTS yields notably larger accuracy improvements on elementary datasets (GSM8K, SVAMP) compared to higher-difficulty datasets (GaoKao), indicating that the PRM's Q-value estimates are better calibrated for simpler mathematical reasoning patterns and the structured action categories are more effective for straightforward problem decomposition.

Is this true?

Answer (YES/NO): NO